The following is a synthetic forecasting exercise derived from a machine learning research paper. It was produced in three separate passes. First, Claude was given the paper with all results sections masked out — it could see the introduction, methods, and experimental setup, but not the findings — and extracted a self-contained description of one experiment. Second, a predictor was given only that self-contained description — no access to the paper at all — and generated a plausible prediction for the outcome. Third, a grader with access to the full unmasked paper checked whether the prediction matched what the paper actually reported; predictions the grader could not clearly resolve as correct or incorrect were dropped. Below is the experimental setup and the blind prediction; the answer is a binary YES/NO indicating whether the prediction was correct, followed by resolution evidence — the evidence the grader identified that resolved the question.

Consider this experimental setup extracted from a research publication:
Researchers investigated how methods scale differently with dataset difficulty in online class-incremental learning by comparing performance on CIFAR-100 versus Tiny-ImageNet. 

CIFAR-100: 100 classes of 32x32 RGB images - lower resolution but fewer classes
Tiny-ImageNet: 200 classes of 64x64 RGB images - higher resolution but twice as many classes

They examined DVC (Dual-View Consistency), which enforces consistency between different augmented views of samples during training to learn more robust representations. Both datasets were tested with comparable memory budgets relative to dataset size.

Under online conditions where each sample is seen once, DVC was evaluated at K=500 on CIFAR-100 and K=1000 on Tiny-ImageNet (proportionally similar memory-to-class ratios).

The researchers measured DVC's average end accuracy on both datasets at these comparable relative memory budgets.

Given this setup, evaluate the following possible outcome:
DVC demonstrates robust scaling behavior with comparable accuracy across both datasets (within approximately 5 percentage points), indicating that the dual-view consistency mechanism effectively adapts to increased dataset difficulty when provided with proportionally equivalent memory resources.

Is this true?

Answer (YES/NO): NO